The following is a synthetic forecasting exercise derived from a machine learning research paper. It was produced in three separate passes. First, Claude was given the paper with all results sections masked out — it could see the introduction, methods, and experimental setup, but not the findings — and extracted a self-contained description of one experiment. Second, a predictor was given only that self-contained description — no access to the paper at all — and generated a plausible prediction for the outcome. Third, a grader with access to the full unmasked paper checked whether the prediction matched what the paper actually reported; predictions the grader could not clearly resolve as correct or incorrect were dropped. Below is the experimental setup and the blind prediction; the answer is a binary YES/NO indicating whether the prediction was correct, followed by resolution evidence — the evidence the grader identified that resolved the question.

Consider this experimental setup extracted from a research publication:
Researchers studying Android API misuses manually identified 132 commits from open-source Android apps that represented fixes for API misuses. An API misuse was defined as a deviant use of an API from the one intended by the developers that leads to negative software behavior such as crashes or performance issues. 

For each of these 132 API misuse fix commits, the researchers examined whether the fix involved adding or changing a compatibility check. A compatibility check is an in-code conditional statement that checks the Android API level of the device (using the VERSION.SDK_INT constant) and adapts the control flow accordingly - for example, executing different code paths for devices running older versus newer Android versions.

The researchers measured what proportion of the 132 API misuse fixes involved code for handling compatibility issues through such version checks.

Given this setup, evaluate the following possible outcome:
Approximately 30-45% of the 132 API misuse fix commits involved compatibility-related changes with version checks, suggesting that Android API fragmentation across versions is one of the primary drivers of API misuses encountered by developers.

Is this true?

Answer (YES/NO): NO